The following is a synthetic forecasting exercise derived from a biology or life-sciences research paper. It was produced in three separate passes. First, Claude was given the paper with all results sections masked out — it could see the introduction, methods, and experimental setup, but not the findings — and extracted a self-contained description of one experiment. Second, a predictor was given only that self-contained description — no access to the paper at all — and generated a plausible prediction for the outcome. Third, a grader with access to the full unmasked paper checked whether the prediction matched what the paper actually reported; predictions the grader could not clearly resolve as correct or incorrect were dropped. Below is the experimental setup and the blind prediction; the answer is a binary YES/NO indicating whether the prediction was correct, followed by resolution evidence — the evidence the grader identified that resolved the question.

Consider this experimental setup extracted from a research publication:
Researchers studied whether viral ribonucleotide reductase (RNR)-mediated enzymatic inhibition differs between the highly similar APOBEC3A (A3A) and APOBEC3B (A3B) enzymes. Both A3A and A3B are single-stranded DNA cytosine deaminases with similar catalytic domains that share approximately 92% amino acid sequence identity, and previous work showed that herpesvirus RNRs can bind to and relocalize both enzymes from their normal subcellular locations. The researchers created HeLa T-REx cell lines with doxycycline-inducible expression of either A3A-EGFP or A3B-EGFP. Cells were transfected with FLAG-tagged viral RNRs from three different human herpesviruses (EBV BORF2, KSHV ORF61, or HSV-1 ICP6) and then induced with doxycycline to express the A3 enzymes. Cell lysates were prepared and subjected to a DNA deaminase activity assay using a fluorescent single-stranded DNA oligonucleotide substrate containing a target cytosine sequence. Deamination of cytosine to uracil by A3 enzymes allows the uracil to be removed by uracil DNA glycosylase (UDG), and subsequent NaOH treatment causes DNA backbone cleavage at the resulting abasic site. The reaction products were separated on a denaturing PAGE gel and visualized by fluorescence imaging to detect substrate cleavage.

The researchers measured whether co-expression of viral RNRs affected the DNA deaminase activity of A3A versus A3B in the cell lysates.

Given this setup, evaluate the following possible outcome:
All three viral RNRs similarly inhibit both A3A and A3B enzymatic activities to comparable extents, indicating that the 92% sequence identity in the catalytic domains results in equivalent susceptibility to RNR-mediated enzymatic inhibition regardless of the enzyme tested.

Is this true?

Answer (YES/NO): NO